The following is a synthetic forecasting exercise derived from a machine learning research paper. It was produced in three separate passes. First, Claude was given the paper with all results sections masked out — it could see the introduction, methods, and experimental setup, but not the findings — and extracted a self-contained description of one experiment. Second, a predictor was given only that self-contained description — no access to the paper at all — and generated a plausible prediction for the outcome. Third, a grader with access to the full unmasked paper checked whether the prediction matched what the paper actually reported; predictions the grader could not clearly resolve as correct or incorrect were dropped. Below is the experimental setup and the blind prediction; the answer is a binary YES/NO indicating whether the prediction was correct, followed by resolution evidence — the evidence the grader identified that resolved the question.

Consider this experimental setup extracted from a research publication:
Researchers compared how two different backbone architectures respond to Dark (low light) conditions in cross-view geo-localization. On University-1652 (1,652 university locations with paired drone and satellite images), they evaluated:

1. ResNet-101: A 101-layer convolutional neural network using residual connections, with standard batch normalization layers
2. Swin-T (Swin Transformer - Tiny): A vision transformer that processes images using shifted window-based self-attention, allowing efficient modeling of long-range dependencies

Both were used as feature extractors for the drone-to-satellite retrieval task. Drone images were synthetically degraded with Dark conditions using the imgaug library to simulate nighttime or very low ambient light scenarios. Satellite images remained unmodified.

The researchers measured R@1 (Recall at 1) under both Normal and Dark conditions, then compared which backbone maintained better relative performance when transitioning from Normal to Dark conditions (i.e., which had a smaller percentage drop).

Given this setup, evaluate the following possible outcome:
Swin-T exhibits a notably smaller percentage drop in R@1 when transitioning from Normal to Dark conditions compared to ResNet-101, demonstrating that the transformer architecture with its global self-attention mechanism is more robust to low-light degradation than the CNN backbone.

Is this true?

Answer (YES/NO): YES